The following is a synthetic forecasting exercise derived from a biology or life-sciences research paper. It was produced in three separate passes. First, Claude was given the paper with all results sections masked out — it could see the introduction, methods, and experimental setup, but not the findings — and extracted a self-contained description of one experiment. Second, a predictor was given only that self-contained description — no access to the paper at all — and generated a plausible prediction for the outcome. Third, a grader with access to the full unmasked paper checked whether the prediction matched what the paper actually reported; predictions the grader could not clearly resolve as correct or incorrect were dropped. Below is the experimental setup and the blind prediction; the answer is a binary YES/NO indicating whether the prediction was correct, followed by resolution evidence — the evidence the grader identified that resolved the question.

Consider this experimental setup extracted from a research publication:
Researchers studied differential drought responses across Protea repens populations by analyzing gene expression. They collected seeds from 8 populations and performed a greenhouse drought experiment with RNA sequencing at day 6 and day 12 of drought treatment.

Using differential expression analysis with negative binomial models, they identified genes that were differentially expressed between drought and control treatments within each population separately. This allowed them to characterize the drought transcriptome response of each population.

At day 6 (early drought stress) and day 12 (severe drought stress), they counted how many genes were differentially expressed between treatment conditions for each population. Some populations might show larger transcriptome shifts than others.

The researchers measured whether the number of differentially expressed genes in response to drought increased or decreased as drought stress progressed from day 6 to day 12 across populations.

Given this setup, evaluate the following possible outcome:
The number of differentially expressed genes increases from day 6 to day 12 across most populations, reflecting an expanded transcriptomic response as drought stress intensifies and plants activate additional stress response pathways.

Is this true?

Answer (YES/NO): YES